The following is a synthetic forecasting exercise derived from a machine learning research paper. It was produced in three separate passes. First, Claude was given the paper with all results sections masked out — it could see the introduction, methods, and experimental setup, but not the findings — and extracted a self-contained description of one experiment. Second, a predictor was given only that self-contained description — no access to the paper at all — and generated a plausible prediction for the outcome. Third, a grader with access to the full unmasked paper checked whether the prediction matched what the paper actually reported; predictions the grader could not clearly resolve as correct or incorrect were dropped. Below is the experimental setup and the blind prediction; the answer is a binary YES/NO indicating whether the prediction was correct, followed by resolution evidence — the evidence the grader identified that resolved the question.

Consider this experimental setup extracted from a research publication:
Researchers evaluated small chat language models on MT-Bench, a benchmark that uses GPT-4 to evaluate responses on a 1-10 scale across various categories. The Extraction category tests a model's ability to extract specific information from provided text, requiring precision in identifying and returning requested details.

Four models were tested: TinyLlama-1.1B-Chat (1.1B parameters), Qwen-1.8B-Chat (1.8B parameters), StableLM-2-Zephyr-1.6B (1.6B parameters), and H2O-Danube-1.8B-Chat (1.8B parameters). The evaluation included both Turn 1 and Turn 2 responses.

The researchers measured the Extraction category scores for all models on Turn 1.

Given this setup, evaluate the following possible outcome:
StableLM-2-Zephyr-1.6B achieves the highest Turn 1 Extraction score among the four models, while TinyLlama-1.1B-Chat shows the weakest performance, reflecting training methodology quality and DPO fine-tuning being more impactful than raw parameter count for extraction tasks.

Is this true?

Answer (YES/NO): YES